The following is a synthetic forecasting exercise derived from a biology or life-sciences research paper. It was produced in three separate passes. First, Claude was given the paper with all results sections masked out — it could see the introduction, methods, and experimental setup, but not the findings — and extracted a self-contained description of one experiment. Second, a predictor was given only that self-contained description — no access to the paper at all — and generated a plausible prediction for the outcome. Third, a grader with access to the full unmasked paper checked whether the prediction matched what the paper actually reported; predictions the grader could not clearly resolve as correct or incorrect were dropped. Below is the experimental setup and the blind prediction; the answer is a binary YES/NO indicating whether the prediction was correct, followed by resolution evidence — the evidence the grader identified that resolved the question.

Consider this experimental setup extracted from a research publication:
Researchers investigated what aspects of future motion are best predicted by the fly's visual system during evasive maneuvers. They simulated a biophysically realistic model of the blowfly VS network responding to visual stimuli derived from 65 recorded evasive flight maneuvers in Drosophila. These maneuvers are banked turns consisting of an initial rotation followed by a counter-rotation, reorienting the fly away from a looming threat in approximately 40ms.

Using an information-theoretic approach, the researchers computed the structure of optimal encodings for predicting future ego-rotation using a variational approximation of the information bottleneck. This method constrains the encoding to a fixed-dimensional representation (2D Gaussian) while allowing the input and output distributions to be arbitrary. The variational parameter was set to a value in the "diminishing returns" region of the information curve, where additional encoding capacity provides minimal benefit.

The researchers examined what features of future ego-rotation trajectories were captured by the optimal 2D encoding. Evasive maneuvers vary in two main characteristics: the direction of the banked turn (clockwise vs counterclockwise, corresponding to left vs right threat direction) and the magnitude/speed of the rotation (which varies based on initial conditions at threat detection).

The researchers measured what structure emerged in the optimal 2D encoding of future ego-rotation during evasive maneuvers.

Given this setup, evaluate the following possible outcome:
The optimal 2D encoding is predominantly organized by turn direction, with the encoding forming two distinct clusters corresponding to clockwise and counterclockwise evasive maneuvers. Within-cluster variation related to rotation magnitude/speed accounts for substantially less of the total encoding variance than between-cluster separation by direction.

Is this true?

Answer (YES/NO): NO